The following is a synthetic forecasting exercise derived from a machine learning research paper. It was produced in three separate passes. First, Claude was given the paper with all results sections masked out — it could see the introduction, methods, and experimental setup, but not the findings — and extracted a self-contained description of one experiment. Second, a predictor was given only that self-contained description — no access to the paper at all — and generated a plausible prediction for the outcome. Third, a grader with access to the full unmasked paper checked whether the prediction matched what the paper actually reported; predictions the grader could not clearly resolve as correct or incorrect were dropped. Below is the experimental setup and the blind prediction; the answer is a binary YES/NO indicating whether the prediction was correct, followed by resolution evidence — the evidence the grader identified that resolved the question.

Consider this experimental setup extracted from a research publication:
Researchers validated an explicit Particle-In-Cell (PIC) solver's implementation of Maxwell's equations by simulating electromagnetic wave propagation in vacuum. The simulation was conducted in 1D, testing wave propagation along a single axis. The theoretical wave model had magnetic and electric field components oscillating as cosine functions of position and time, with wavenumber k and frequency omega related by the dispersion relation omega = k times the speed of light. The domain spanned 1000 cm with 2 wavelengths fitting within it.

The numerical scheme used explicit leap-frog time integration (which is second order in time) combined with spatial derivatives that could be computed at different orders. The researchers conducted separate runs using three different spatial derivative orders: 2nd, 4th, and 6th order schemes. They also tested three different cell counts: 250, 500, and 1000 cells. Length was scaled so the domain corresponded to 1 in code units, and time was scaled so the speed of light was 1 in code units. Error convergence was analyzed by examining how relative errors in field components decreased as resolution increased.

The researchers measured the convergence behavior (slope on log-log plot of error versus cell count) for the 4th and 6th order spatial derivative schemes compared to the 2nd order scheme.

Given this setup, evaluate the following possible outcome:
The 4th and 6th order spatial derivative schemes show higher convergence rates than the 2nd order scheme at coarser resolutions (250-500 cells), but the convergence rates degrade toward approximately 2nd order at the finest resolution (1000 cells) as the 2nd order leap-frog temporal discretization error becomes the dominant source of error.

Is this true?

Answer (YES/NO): NO